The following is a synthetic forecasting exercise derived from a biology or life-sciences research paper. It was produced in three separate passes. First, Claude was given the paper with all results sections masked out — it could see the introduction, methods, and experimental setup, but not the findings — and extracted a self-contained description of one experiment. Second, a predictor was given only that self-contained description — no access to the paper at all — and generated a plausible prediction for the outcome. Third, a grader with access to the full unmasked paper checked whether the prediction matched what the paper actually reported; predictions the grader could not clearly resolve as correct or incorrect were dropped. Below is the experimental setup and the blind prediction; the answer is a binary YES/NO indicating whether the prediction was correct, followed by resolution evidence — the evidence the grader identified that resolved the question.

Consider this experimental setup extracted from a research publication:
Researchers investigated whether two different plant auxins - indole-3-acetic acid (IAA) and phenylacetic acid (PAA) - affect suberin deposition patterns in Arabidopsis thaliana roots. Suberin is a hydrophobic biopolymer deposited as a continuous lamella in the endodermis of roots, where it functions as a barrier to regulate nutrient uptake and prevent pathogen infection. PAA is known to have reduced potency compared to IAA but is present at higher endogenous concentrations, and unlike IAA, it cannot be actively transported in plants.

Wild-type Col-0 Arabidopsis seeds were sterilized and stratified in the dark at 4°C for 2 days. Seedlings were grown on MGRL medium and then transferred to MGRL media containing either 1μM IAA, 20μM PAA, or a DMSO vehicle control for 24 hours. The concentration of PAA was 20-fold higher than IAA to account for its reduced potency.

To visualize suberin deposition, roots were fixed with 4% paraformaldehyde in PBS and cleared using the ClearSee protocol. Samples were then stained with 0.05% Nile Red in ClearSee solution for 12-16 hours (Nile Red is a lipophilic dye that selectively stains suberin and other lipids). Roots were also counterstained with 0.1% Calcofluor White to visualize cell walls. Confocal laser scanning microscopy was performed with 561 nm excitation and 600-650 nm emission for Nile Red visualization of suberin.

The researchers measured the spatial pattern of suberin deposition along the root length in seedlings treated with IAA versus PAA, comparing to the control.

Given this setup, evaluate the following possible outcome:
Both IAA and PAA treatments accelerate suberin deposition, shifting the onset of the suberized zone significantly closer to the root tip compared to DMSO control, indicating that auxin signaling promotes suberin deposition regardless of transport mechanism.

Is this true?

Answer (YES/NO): NO